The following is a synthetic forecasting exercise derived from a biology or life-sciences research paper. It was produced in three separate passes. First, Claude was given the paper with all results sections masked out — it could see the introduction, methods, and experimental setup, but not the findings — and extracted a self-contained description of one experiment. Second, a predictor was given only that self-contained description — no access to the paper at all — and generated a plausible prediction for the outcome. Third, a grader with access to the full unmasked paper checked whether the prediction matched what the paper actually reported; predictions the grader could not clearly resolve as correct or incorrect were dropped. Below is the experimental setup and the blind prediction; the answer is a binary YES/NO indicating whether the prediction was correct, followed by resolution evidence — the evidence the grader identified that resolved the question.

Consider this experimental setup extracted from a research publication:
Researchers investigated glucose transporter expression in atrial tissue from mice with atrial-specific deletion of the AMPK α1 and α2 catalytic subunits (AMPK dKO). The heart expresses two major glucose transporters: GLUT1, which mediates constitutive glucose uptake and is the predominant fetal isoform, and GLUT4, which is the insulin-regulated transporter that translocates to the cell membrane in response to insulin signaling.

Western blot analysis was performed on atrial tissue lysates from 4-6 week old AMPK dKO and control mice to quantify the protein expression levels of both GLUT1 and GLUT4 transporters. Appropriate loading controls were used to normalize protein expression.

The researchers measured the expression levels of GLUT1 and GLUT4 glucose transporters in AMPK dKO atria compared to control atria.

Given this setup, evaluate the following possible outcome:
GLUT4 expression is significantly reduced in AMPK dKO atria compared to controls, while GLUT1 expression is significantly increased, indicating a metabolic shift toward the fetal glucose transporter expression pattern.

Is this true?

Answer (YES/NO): YES